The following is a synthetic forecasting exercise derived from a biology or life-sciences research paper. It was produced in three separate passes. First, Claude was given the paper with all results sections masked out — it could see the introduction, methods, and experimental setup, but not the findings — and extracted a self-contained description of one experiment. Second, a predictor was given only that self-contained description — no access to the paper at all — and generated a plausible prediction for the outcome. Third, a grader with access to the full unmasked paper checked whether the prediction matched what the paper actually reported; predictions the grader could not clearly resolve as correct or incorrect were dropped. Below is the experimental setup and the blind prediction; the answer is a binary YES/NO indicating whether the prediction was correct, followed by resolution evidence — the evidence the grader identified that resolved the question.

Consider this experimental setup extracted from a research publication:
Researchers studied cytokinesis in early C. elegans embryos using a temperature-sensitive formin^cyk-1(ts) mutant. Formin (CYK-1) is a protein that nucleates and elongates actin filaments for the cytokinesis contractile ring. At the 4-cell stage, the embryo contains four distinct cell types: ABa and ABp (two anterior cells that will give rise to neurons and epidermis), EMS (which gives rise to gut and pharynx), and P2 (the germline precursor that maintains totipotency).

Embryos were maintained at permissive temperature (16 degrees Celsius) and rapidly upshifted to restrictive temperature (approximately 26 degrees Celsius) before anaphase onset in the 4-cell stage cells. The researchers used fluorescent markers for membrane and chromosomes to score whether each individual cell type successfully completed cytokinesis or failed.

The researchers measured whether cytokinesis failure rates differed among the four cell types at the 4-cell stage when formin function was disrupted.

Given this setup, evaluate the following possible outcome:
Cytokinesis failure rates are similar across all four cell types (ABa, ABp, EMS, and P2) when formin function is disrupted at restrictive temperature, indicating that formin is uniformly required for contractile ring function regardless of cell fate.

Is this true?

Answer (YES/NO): NO